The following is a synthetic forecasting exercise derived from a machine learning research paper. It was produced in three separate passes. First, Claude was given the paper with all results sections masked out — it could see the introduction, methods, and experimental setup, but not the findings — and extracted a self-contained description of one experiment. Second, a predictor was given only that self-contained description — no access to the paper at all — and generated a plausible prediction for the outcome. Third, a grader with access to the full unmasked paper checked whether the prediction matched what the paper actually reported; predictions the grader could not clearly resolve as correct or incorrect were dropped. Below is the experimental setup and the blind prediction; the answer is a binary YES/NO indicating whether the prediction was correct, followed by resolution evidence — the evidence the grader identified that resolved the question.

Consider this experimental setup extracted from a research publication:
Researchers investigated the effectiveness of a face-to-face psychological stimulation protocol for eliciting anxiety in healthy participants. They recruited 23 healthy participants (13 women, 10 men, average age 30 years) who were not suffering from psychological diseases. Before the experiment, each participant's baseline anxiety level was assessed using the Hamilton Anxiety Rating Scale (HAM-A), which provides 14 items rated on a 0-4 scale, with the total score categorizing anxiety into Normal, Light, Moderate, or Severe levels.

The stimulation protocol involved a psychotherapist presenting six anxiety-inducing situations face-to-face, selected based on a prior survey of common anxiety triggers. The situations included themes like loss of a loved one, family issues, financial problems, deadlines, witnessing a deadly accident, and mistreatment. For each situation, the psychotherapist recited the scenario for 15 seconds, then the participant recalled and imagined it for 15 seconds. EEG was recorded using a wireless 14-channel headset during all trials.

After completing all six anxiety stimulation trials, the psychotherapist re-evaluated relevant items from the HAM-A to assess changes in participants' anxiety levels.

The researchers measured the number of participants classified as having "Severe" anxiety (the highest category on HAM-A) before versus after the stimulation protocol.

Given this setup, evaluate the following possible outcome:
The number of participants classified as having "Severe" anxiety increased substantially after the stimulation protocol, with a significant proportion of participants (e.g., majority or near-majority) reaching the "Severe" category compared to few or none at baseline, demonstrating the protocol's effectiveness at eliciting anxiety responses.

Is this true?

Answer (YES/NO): NO